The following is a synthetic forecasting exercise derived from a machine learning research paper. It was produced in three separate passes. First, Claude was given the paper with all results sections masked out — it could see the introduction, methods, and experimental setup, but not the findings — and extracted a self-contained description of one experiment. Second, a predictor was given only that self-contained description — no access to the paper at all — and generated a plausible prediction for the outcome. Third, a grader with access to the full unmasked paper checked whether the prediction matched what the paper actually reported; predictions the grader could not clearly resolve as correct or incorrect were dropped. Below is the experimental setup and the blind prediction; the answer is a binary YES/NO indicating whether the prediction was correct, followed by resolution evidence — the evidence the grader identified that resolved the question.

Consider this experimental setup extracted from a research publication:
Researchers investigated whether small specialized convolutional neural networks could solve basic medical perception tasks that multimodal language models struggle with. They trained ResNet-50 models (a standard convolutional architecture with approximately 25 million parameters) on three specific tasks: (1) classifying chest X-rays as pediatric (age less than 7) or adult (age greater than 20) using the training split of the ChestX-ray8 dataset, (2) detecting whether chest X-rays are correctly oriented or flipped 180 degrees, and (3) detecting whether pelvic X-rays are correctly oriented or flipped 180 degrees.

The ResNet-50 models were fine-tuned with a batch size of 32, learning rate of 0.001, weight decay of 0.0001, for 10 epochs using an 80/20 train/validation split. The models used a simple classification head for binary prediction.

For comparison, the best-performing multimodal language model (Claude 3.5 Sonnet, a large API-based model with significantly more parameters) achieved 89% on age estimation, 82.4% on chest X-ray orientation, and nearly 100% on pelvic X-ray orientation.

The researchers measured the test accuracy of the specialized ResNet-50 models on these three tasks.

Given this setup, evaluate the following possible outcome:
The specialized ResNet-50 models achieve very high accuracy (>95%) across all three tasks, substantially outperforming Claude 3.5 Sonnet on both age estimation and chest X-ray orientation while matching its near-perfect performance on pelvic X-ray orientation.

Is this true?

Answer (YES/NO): YES